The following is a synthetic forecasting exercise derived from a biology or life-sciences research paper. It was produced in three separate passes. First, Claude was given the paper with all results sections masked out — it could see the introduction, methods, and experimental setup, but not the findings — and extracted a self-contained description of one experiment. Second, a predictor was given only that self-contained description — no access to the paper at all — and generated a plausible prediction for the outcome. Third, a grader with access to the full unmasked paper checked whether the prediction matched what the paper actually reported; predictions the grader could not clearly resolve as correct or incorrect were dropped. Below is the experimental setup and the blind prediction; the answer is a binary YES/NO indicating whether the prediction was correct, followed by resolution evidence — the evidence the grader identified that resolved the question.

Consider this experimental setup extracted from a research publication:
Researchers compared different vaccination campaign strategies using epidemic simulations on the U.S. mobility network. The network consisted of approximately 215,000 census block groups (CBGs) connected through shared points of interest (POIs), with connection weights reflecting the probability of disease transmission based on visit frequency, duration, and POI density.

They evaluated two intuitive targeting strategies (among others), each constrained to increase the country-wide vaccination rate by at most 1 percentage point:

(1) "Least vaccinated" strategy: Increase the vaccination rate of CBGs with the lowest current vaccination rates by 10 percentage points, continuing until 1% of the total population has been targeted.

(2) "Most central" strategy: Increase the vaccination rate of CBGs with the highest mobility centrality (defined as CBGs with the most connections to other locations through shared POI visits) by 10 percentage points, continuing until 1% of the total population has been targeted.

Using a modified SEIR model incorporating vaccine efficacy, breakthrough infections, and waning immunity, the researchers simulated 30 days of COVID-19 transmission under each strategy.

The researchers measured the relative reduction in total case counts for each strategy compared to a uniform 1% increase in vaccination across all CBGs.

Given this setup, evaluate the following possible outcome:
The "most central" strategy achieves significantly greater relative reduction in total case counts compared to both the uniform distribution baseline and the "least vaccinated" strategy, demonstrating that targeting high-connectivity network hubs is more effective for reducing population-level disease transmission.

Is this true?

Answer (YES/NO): YES